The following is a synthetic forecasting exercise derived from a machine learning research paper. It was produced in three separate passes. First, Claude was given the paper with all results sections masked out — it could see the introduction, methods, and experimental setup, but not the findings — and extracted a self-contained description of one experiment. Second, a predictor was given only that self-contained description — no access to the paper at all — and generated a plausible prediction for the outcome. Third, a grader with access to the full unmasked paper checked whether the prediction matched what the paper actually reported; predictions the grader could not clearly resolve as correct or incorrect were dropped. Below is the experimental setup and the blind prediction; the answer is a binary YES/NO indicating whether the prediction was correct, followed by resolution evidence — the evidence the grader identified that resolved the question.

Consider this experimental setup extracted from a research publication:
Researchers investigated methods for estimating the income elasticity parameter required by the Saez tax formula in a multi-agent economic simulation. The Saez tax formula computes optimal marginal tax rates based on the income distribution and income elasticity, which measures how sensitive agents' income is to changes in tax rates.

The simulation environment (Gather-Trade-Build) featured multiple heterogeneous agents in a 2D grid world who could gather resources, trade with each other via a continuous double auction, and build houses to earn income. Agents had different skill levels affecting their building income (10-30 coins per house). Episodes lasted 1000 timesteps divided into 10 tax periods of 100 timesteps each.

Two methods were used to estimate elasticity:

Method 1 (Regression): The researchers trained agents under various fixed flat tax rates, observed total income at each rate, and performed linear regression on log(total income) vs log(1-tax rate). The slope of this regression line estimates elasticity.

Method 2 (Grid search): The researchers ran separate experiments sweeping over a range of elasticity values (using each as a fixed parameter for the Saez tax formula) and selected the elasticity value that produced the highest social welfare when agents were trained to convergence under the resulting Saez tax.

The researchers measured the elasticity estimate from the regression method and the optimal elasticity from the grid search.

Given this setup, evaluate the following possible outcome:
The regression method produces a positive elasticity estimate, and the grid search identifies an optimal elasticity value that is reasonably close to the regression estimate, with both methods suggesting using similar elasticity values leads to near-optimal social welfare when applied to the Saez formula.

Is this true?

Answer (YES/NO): NO